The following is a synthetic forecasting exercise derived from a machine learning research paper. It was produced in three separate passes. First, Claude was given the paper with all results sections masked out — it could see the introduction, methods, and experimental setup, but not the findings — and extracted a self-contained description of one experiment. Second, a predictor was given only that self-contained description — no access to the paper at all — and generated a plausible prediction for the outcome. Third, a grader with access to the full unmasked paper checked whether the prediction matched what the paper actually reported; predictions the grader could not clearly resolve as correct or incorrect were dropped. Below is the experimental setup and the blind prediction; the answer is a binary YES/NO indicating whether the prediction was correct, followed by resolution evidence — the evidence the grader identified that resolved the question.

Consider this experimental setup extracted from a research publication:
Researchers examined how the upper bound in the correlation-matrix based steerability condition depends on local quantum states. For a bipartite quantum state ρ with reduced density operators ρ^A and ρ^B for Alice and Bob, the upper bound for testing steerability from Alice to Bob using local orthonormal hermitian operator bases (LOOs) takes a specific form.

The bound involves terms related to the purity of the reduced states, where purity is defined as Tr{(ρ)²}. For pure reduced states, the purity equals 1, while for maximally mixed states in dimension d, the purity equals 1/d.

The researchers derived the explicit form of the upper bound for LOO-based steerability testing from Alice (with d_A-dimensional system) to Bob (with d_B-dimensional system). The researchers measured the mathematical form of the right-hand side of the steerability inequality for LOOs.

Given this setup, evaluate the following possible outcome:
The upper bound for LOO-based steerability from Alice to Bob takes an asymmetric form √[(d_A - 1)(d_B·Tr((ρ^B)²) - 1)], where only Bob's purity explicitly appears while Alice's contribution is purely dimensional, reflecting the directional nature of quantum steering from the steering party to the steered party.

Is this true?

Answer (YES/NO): NO